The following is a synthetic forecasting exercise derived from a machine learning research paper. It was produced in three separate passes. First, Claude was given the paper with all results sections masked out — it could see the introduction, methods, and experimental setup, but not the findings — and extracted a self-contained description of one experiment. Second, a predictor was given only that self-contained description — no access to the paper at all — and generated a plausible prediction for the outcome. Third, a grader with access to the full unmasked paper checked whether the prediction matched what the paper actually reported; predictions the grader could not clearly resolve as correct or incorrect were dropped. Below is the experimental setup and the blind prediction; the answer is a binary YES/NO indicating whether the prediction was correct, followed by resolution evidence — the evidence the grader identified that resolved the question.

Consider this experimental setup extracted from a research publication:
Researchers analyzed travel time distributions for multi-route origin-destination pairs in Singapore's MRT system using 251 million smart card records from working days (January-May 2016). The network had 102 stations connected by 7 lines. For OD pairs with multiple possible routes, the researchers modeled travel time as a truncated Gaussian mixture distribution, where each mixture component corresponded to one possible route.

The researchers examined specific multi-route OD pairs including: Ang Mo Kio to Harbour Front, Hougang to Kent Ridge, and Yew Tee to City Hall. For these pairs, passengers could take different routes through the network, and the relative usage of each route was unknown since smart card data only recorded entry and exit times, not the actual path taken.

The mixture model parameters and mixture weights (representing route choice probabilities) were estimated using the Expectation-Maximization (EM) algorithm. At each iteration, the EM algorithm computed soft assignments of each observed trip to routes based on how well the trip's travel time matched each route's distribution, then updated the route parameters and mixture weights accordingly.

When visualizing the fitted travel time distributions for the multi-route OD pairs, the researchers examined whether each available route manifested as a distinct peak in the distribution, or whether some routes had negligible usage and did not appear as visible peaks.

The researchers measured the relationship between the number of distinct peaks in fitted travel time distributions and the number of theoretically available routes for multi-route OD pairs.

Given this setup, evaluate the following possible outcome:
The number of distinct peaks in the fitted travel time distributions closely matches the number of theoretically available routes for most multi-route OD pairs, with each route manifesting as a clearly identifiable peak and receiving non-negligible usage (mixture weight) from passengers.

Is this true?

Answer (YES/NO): NO